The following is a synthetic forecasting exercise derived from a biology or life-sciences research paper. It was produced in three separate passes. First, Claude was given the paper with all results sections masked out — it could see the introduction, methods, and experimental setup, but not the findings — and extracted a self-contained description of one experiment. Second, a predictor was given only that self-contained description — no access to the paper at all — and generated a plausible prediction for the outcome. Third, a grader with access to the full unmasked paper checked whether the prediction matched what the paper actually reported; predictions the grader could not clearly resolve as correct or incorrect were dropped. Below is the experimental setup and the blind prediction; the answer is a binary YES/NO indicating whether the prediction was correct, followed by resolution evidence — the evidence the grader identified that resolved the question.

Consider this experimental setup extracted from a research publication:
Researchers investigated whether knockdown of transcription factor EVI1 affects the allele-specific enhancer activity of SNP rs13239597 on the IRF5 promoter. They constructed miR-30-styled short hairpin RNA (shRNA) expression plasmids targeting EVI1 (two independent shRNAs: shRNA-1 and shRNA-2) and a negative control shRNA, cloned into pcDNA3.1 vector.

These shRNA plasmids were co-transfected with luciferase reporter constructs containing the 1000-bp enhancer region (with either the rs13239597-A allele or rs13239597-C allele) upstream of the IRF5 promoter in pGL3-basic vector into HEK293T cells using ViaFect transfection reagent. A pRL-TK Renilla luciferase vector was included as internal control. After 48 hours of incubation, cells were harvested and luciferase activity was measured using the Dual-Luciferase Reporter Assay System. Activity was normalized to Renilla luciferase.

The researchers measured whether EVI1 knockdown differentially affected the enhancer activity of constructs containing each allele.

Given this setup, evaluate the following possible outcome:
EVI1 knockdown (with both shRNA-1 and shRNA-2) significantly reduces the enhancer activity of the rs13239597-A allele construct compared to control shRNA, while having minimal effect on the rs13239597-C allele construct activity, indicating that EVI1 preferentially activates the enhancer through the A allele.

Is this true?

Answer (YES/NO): YES